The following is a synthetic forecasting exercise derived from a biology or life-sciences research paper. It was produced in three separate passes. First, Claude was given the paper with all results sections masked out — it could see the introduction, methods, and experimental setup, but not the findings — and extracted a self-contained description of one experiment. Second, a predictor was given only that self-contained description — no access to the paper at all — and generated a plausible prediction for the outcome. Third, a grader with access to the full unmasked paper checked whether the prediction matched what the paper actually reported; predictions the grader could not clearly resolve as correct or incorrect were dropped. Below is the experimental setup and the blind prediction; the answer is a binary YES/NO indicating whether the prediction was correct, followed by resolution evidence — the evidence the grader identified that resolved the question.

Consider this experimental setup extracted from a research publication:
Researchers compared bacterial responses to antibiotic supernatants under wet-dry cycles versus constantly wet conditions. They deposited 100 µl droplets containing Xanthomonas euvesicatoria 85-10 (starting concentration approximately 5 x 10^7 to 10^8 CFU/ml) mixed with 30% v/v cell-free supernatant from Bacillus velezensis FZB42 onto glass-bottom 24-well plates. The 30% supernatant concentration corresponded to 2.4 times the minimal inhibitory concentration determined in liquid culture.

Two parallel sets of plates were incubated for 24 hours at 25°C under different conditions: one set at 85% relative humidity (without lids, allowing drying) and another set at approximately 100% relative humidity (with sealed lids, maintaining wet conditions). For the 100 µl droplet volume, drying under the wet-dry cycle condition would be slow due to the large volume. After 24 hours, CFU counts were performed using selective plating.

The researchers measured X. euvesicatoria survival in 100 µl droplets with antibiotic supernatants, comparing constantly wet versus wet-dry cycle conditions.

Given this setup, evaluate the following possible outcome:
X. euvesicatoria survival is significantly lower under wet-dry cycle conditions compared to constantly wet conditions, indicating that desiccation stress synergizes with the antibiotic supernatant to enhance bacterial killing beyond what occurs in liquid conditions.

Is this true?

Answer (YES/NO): NO